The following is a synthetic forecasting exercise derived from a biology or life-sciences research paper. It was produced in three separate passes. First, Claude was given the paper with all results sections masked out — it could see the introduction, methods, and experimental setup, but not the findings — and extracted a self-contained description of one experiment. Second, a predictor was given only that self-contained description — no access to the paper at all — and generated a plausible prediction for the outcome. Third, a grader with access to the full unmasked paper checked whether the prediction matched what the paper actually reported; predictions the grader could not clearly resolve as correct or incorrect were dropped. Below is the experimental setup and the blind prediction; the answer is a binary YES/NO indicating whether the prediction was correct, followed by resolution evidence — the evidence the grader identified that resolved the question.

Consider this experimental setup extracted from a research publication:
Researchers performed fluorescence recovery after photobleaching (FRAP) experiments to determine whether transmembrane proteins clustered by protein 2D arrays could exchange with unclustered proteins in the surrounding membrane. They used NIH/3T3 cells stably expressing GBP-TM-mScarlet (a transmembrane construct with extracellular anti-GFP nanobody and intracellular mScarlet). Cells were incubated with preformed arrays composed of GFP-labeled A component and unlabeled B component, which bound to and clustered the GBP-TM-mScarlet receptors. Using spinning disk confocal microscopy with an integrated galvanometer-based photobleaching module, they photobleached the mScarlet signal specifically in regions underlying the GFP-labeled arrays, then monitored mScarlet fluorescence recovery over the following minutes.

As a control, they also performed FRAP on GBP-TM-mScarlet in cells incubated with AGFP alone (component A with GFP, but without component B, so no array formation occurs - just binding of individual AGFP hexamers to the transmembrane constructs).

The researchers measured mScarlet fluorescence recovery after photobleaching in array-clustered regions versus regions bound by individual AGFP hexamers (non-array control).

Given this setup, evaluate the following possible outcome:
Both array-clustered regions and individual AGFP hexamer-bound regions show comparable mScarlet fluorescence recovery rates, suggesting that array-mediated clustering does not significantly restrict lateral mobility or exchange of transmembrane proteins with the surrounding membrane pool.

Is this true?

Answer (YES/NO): NO